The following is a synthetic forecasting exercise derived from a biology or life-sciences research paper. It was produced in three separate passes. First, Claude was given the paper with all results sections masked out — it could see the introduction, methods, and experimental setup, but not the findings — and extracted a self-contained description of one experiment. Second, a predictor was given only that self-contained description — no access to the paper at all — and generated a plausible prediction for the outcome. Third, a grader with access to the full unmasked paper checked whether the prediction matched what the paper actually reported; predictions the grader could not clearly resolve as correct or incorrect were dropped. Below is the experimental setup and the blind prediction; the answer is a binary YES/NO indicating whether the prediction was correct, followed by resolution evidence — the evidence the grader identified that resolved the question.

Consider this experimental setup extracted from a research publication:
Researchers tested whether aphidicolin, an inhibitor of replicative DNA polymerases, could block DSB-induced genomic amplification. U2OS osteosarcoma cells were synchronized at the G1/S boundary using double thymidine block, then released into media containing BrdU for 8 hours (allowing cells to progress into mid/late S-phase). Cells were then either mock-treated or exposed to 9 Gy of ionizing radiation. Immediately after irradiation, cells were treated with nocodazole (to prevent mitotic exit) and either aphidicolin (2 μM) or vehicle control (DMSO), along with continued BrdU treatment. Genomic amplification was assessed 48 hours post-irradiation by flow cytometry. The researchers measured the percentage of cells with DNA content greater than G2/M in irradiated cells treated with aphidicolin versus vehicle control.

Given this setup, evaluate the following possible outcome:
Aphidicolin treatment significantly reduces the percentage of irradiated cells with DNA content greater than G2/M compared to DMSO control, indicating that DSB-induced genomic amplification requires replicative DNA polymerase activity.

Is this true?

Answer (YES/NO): YES